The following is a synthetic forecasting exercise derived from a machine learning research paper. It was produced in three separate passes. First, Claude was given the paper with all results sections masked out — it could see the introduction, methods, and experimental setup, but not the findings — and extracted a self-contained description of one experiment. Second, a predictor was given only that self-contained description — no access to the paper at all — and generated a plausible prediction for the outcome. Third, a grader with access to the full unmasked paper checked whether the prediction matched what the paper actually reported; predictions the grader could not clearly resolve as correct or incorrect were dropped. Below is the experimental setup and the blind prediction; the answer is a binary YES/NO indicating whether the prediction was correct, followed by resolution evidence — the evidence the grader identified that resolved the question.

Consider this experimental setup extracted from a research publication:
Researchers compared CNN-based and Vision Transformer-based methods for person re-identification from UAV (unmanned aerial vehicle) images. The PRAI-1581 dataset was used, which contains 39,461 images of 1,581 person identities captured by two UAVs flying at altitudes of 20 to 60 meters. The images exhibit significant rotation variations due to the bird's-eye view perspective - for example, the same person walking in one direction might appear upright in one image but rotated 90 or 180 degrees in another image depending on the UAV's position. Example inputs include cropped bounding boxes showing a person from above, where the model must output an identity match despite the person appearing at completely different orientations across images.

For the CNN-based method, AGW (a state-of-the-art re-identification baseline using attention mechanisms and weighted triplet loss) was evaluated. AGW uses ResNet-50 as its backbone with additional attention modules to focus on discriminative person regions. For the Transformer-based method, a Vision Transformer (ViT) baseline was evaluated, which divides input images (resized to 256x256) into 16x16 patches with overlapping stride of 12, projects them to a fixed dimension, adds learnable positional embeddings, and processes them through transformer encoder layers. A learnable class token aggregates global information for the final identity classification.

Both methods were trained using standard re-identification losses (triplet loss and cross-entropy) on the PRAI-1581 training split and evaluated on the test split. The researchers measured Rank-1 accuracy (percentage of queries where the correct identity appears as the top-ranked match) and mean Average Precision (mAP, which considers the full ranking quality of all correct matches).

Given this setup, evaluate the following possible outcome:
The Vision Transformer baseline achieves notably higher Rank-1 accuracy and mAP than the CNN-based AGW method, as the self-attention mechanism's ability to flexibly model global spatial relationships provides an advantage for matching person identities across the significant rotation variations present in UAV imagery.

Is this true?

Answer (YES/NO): YES